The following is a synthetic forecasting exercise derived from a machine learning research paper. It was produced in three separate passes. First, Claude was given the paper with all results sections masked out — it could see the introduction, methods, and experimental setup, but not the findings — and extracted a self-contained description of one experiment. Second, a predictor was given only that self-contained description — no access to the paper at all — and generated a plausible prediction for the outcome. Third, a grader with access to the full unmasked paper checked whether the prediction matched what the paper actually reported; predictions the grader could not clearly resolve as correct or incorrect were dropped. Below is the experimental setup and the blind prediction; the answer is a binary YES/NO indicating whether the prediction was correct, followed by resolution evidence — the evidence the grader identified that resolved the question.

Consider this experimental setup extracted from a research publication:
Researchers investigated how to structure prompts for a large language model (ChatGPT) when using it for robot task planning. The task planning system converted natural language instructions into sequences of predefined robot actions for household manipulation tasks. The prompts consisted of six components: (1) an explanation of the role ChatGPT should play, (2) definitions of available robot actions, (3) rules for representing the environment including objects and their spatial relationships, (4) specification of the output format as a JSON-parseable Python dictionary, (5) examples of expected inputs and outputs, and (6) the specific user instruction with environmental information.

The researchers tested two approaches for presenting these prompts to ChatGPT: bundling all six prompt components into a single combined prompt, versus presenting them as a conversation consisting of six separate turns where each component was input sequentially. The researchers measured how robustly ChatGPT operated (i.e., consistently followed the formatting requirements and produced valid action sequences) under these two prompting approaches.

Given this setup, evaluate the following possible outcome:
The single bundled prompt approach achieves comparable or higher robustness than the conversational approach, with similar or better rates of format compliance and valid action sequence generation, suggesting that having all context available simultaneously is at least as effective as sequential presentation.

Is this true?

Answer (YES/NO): NO